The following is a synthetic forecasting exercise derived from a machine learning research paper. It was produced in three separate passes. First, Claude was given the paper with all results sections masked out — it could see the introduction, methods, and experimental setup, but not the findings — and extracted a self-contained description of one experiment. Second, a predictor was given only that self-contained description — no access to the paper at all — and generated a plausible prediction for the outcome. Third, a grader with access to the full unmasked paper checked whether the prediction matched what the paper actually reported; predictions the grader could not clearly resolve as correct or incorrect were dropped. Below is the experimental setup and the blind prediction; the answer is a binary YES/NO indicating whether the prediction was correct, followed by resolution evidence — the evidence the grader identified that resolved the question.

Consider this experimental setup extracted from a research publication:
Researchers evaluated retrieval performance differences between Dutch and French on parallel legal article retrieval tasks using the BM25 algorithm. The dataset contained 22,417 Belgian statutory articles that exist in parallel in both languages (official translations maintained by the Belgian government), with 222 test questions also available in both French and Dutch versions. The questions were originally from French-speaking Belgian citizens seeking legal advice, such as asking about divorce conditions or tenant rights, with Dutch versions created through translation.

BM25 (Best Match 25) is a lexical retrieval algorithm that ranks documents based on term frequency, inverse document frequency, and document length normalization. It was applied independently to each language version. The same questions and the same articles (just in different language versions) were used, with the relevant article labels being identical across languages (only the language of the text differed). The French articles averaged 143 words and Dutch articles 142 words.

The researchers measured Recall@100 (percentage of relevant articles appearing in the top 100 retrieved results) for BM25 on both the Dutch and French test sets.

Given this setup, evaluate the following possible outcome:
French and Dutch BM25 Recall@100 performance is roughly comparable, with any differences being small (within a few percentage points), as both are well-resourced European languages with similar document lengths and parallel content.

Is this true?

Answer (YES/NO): NO